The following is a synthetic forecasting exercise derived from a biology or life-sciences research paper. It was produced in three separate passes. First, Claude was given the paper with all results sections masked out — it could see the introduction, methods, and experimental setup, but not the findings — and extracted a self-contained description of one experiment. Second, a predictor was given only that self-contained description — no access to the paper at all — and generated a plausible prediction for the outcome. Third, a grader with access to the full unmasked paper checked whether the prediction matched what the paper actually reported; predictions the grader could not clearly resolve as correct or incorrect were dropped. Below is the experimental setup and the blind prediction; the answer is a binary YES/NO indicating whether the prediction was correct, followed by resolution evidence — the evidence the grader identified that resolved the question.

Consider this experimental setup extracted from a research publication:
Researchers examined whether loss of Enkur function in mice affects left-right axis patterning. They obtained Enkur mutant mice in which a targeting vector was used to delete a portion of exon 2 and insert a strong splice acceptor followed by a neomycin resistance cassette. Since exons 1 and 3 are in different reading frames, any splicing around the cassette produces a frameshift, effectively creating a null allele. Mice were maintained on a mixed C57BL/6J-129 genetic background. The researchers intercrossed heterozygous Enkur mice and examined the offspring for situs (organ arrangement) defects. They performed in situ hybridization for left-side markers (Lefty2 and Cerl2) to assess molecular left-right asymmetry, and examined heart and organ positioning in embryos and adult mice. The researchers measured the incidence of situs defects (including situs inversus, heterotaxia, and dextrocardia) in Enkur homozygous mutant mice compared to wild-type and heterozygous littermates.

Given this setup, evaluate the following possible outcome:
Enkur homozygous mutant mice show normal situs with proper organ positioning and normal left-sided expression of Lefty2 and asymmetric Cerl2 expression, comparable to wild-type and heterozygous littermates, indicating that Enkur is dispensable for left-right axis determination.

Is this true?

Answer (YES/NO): NO